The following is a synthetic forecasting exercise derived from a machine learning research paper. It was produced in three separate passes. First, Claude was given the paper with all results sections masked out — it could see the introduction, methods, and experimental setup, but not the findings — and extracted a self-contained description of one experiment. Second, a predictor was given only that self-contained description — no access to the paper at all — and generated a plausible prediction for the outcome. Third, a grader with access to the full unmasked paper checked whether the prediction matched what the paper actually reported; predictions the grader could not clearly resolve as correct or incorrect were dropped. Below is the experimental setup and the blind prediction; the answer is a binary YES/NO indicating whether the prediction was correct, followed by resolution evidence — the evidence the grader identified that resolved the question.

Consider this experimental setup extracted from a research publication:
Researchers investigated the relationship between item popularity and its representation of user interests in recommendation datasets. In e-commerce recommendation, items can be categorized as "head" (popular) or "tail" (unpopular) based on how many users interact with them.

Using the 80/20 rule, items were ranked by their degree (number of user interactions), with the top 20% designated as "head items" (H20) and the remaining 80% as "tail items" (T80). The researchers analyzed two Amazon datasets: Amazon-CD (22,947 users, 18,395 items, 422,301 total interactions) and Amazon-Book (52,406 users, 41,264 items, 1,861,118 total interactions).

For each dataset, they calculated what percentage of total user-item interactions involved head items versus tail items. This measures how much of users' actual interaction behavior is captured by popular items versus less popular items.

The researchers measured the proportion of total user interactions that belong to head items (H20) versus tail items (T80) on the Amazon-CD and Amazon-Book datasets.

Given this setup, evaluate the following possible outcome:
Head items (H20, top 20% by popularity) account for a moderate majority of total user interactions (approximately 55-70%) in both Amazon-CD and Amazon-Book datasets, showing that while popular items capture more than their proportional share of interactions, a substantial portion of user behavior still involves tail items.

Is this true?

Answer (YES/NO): NO